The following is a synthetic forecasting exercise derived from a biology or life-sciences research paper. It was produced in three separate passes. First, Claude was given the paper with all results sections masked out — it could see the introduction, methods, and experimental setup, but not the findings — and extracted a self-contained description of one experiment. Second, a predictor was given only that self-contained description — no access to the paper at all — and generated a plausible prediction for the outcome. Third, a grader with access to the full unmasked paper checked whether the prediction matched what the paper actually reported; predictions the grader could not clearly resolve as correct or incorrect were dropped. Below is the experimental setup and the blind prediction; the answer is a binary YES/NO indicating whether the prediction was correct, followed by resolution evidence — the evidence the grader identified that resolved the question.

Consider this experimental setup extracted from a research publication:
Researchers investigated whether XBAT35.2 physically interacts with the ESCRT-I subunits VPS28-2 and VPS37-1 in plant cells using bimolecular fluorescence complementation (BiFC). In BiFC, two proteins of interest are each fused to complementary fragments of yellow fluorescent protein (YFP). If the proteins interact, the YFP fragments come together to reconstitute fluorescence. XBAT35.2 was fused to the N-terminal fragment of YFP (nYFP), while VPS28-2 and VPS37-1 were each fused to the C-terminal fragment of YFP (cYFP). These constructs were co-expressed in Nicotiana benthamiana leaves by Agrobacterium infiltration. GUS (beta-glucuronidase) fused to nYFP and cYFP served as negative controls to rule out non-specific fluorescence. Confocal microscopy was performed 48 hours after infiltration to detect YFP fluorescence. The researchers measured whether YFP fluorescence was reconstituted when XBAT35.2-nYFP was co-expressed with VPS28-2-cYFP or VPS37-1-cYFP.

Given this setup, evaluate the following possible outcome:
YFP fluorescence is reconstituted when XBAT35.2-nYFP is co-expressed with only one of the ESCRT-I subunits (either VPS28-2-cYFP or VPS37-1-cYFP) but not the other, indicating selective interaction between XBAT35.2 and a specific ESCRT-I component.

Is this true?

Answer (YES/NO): NO